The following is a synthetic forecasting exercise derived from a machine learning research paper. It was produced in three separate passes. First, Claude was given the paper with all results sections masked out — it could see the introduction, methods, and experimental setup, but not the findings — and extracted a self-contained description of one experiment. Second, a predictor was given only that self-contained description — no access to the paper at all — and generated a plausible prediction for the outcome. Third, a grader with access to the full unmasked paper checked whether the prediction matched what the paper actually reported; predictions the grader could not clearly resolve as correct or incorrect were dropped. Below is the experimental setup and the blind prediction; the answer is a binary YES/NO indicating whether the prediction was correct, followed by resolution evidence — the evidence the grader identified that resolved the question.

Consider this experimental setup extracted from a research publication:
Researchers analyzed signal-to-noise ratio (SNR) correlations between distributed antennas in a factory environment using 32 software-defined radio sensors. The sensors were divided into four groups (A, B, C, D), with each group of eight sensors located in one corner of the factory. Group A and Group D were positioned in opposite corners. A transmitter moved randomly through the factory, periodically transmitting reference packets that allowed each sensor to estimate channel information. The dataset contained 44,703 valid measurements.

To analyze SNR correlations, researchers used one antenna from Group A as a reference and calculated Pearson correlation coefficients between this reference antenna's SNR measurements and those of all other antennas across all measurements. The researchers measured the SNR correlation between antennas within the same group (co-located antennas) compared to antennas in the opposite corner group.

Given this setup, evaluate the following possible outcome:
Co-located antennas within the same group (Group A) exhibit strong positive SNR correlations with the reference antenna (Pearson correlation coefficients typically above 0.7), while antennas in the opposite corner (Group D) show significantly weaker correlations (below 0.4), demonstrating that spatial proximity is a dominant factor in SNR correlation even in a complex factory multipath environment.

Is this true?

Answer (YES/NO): NO